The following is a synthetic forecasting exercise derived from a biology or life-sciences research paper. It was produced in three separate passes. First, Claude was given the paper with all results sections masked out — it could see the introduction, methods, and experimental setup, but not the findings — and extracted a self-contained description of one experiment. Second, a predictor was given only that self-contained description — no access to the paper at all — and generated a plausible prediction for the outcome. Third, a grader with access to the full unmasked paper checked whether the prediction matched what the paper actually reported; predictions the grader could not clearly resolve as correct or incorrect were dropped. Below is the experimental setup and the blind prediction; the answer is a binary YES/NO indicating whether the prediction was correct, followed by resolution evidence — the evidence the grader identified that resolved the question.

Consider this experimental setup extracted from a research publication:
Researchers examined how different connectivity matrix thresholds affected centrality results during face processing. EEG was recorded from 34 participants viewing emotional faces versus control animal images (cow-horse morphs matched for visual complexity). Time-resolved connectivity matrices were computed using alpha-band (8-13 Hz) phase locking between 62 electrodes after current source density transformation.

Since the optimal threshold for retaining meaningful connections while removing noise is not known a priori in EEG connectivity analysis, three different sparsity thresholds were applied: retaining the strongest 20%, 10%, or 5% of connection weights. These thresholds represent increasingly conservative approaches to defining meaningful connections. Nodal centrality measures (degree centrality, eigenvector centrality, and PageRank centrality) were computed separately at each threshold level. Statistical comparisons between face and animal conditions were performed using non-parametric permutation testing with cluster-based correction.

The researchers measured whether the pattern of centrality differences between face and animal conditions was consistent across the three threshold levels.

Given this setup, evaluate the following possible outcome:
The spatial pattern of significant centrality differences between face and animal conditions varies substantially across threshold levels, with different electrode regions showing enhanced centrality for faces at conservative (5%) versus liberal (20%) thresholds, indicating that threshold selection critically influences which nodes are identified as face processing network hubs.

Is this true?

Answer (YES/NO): NO